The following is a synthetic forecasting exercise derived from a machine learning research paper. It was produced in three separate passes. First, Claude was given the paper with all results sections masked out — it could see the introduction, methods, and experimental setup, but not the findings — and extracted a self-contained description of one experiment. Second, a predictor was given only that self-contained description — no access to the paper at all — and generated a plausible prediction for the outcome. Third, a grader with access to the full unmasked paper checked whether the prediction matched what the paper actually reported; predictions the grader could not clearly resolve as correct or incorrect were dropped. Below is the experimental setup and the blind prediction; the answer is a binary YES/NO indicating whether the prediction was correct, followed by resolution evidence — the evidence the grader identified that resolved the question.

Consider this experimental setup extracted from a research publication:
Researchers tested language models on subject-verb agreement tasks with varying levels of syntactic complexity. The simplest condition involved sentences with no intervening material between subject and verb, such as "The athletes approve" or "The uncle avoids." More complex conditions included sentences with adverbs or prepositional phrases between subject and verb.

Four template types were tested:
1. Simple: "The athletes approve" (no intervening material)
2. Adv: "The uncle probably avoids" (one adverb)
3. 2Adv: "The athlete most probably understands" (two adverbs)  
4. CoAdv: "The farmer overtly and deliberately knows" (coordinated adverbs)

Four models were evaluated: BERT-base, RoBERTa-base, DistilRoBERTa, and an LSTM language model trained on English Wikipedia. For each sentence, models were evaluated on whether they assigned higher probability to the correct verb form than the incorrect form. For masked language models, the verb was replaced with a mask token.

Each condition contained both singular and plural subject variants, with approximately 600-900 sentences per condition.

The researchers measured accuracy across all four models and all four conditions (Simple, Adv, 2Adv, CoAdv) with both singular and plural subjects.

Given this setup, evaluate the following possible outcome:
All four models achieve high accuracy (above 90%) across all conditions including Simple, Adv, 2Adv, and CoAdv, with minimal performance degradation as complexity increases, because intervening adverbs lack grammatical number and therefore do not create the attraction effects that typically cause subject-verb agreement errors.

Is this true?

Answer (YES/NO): YES